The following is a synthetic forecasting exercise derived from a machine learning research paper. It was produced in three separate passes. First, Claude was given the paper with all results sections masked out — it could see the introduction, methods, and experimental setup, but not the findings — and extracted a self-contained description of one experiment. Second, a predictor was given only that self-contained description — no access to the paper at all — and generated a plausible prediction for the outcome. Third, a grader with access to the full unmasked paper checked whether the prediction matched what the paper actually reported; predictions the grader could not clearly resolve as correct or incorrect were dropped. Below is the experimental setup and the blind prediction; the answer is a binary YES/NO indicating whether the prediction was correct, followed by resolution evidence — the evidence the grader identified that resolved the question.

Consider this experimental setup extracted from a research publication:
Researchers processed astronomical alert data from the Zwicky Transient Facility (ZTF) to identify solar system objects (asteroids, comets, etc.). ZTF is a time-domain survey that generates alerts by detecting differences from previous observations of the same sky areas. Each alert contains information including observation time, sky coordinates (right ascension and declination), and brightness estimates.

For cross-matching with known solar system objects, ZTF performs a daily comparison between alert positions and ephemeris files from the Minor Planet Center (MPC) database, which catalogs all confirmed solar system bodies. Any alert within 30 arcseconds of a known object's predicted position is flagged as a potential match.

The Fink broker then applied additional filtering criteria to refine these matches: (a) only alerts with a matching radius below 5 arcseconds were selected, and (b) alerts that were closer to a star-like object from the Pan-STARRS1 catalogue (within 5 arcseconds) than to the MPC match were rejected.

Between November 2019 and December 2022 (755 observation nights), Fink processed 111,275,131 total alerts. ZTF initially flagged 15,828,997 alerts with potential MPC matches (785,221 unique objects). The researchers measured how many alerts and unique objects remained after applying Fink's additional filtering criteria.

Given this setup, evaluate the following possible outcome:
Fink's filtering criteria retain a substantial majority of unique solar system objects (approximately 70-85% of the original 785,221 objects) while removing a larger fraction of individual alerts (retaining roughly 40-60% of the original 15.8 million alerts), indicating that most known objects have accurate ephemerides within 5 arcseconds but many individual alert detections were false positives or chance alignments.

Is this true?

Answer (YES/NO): NO